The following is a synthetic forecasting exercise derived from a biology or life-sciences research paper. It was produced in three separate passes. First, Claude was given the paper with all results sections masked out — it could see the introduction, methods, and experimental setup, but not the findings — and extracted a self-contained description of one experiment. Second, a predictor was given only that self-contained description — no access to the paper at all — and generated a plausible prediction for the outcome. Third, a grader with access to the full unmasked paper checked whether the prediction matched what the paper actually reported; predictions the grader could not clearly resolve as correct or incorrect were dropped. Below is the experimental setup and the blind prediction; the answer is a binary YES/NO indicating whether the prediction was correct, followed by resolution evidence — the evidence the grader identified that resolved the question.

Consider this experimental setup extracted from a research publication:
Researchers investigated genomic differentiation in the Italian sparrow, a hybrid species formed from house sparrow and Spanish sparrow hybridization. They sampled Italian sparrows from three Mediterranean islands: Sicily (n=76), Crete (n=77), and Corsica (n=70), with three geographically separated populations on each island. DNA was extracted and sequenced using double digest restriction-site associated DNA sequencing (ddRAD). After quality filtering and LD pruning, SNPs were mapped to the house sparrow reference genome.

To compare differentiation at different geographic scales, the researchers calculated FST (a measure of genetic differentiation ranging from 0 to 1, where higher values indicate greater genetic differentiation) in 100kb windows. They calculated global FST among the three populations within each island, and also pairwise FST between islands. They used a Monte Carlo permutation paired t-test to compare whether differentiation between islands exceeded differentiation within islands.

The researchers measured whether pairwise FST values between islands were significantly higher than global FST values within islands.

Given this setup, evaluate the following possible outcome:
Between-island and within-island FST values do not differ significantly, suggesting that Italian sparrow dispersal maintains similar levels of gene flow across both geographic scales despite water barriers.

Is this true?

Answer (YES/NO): NO